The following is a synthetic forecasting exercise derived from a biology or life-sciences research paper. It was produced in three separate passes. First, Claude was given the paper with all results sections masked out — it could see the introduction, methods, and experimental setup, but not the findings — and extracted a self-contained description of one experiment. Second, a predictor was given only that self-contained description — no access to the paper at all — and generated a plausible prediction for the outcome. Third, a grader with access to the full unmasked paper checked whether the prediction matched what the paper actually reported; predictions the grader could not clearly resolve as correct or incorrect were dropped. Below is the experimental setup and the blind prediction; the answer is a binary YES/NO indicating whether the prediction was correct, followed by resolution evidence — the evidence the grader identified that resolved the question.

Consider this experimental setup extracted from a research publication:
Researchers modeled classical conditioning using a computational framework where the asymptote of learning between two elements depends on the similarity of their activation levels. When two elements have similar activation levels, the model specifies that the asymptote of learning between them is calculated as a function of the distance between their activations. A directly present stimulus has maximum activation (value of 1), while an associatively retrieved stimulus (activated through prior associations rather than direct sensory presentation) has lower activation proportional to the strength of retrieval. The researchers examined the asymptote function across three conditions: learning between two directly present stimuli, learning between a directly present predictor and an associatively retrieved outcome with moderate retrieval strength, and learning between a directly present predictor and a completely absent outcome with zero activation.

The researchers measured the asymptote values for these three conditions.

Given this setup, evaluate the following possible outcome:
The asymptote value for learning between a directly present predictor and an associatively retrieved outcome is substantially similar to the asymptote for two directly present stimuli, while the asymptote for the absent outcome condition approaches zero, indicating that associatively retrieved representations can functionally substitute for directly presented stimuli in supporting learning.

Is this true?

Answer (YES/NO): NO